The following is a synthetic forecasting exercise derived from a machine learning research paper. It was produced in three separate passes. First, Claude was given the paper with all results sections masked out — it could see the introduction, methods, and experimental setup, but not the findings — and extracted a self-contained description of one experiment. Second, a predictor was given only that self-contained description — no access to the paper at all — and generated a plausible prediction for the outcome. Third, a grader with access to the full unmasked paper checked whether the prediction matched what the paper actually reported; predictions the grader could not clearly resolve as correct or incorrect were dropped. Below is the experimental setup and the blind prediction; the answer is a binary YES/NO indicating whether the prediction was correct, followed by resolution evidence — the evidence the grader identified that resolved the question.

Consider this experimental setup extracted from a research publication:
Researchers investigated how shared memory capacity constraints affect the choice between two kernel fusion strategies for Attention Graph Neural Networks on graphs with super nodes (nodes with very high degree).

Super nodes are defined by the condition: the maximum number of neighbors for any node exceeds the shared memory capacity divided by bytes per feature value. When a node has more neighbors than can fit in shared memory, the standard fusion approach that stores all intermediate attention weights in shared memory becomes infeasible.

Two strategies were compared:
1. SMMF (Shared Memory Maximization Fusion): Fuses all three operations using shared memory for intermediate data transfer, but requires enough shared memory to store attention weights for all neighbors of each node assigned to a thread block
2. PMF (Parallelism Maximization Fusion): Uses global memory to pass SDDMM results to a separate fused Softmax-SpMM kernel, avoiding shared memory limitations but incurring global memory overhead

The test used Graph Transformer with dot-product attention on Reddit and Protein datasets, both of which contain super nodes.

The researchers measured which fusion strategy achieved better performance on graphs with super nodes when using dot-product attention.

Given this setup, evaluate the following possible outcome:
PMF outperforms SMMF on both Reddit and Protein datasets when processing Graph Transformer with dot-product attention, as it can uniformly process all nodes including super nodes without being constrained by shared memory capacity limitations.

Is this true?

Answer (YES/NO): YES